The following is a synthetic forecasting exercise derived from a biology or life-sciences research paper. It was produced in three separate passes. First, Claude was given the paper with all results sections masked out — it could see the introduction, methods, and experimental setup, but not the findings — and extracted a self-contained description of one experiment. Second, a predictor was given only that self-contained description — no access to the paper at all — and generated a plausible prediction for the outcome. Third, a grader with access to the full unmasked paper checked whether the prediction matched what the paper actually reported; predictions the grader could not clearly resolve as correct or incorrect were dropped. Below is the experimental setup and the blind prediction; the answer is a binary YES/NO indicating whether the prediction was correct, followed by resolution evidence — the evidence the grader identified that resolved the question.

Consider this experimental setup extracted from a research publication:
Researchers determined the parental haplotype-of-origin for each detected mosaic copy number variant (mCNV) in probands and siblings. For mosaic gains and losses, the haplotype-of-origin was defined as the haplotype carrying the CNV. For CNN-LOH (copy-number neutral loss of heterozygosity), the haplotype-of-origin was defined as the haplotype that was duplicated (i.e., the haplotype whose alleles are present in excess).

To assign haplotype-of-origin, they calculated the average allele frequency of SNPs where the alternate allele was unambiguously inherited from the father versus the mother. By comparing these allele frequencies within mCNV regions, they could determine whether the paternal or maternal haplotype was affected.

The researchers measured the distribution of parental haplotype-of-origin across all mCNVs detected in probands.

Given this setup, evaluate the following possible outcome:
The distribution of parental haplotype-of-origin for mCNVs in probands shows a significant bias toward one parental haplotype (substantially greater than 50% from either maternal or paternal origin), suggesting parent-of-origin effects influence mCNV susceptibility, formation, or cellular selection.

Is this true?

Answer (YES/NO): NO